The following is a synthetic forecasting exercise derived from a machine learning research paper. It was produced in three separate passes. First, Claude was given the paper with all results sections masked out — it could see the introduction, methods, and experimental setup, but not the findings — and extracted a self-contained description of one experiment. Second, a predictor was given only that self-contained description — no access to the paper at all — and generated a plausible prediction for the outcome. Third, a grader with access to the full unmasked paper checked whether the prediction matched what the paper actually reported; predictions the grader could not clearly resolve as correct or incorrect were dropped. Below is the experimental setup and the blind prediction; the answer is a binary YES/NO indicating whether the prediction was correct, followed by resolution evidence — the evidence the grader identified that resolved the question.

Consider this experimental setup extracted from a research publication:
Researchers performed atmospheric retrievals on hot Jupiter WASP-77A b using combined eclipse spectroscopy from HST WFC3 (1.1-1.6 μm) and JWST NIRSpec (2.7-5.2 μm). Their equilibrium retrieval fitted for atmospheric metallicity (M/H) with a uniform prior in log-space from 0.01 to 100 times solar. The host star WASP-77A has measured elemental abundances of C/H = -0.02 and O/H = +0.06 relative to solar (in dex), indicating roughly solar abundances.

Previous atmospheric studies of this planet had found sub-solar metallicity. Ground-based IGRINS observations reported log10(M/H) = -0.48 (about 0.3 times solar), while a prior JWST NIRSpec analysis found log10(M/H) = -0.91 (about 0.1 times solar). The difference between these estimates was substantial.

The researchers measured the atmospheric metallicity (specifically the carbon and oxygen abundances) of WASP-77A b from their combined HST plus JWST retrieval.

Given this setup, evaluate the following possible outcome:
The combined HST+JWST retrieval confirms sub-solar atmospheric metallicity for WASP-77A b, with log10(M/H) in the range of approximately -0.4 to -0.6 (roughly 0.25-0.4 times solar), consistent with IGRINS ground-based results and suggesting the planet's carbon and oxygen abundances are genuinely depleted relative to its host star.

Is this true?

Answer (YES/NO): NO